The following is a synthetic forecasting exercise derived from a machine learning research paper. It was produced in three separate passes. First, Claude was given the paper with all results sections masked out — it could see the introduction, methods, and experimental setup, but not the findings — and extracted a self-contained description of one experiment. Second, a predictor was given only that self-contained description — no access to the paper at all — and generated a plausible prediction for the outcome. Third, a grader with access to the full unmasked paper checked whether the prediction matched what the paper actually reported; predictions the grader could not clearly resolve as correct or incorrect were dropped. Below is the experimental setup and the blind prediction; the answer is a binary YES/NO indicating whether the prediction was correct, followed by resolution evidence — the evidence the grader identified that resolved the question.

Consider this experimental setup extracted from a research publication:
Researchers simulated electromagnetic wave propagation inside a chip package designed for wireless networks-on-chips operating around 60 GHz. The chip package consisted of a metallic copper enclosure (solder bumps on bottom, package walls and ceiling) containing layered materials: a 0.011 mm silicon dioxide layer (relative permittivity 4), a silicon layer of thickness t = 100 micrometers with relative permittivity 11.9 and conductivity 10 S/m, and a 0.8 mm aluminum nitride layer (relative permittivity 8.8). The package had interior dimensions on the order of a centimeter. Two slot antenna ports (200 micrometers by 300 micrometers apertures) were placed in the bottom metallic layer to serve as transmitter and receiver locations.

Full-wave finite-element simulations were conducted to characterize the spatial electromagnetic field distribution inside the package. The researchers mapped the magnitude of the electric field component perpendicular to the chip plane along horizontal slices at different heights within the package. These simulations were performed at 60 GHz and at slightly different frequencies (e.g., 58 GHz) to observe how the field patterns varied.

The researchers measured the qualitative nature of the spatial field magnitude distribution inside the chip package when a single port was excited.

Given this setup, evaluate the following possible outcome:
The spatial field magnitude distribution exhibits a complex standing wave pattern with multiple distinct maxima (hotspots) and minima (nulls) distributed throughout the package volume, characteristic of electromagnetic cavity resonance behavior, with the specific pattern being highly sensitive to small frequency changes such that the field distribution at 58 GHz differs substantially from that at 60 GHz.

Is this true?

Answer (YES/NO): YES